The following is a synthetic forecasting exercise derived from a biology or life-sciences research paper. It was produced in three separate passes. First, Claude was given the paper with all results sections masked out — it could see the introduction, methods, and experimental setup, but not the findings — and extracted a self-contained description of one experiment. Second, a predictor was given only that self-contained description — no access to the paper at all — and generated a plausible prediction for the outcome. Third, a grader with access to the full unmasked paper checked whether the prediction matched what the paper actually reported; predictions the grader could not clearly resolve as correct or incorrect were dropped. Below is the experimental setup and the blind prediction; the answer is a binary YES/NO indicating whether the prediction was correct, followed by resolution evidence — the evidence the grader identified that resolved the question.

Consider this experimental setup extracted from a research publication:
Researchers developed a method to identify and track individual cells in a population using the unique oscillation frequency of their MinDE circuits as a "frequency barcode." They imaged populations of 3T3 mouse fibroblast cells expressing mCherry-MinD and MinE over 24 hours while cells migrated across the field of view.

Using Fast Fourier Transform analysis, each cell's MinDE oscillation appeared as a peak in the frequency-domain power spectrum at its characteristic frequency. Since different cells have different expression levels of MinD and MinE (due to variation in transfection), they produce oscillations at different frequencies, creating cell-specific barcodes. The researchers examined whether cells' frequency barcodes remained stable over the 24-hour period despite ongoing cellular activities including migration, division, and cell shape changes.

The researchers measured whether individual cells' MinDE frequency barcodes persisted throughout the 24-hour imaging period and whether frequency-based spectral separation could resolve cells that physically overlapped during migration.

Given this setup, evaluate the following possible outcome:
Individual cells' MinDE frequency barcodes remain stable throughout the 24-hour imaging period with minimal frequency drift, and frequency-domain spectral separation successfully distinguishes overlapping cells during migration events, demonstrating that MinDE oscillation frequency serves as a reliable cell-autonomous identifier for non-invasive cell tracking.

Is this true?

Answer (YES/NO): YES